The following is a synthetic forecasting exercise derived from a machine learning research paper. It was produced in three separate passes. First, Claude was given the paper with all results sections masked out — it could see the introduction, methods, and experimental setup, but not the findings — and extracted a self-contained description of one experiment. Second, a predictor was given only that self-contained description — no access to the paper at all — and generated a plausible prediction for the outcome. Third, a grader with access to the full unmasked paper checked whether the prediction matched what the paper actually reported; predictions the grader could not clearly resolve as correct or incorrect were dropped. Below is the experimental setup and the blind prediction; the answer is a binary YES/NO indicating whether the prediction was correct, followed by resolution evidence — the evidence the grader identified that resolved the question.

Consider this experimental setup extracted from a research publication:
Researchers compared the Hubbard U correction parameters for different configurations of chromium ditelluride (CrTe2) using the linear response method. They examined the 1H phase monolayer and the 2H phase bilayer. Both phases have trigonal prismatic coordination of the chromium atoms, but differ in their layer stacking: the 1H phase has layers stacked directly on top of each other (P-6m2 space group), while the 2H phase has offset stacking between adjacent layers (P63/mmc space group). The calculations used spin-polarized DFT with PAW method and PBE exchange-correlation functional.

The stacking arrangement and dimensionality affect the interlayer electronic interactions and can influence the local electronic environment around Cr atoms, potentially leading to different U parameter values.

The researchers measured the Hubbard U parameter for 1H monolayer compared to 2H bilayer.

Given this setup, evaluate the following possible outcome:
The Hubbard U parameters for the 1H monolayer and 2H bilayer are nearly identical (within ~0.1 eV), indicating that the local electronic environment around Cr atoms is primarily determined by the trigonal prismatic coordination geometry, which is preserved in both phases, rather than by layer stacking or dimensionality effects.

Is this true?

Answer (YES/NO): NO